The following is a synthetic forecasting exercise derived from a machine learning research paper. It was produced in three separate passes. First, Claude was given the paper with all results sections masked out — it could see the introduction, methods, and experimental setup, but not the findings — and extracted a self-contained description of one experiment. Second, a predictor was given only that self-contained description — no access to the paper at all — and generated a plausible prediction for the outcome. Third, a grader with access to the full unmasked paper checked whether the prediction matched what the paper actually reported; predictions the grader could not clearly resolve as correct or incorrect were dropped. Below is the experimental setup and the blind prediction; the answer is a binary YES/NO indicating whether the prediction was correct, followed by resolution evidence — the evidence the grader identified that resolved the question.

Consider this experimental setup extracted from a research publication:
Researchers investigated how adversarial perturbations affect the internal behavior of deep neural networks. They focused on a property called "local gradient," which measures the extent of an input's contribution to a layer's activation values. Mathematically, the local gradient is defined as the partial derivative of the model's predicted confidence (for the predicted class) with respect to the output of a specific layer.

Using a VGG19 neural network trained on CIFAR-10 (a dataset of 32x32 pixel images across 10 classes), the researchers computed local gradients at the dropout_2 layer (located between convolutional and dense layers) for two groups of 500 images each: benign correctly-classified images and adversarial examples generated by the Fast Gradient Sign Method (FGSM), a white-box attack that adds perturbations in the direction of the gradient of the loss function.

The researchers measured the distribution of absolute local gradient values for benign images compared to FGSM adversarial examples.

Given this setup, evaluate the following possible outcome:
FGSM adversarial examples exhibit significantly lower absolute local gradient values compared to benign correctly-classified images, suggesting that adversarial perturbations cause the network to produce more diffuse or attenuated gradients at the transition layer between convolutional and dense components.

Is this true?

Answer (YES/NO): NO